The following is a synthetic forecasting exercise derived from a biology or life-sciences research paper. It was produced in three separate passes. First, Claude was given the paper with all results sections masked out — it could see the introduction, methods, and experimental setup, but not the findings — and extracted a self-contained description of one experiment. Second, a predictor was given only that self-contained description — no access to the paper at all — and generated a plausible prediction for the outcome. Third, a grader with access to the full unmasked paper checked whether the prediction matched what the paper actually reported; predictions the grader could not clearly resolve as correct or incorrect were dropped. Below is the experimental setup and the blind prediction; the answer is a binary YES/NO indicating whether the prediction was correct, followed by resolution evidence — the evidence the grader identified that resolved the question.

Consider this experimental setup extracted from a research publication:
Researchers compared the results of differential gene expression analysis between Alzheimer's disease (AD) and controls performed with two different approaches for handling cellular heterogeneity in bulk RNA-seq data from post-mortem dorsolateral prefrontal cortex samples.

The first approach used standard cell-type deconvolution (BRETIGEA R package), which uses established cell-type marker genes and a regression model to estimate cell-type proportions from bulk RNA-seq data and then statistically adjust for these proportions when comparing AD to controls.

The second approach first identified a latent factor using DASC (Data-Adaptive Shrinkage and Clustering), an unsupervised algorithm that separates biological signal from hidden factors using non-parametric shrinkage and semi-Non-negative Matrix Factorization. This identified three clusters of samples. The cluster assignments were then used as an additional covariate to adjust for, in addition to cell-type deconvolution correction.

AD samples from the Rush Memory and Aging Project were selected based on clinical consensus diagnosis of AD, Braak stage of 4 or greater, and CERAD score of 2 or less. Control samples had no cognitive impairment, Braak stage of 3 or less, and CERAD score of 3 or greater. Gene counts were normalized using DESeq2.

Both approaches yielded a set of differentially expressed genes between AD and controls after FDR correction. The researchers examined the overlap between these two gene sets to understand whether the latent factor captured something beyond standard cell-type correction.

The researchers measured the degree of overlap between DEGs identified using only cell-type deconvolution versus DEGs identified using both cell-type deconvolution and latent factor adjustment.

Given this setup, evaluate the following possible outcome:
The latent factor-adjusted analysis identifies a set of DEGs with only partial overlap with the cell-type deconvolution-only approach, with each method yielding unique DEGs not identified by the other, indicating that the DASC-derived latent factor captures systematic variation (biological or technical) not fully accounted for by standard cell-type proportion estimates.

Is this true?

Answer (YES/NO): YES